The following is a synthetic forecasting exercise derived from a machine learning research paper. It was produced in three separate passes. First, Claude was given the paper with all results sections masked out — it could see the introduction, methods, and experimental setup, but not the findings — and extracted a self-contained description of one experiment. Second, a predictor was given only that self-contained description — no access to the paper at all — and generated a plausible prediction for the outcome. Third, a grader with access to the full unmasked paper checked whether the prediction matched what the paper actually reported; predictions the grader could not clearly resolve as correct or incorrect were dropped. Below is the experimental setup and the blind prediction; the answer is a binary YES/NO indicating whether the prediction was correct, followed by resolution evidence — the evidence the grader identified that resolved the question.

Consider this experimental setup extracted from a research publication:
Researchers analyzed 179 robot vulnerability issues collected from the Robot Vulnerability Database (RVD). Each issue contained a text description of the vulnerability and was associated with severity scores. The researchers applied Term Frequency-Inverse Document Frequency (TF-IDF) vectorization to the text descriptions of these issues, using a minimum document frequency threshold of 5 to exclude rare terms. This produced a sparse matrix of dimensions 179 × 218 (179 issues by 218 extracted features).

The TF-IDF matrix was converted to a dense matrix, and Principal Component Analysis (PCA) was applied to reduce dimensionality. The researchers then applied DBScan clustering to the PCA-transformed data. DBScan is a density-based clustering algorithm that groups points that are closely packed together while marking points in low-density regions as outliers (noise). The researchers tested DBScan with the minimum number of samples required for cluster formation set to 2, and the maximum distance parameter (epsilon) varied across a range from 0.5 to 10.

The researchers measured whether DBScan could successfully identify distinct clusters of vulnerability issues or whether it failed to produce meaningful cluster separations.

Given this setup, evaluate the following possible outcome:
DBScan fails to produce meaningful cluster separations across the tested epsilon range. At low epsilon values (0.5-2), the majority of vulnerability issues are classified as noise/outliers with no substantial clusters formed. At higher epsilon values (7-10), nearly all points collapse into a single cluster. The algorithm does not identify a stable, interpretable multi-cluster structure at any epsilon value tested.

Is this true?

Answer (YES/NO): YES